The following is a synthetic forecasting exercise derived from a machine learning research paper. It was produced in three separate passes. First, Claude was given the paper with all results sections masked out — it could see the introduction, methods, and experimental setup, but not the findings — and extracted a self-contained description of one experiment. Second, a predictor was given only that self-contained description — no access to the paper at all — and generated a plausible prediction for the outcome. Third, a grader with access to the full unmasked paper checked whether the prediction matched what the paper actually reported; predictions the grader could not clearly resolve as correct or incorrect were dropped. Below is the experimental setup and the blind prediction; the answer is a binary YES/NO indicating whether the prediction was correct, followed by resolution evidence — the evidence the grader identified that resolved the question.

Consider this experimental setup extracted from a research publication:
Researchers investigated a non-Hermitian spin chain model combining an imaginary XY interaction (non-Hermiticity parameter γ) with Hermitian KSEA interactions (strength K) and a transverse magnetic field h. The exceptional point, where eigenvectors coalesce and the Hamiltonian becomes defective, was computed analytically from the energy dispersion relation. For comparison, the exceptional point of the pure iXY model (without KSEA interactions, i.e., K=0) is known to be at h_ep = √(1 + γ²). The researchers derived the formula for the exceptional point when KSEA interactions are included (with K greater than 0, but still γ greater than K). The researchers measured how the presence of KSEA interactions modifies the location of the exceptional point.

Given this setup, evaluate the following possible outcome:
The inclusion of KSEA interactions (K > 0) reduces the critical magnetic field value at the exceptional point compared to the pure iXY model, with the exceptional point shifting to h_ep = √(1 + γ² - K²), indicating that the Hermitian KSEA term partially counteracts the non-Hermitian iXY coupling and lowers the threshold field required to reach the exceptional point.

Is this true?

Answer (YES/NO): YES